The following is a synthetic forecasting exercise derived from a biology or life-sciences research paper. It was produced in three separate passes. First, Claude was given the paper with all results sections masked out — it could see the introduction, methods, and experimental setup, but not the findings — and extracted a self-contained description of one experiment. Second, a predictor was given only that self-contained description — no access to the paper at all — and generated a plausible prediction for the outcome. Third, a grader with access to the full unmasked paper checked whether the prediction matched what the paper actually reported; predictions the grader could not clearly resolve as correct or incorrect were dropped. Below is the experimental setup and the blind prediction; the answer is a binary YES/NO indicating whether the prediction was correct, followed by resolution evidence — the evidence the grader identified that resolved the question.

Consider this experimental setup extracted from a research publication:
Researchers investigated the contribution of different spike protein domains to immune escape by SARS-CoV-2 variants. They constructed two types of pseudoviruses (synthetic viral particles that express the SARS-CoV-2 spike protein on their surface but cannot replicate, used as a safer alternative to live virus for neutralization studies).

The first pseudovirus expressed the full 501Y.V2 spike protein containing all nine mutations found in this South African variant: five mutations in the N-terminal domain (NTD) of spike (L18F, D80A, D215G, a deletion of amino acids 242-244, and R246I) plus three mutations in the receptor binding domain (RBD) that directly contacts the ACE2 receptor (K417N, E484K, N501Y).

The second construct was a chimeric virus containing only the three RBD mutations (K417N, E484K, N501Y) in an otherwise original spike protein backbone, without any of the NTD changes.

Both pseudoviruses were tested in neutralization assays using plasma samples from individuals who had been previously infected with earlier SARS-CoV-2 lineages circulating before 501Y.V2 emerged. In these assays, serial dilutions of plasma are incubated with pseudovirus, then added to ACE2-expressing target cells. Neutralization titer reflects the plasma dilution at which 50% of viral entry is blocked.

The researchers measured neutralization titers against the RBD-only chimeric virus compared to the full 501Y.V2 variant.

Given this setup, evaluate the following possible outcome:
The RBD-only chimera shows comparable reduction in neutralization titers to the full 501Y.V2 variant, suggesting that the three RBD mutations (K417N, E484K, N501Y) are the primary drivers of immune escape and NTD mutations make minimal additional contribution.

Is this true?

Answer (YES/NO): NO